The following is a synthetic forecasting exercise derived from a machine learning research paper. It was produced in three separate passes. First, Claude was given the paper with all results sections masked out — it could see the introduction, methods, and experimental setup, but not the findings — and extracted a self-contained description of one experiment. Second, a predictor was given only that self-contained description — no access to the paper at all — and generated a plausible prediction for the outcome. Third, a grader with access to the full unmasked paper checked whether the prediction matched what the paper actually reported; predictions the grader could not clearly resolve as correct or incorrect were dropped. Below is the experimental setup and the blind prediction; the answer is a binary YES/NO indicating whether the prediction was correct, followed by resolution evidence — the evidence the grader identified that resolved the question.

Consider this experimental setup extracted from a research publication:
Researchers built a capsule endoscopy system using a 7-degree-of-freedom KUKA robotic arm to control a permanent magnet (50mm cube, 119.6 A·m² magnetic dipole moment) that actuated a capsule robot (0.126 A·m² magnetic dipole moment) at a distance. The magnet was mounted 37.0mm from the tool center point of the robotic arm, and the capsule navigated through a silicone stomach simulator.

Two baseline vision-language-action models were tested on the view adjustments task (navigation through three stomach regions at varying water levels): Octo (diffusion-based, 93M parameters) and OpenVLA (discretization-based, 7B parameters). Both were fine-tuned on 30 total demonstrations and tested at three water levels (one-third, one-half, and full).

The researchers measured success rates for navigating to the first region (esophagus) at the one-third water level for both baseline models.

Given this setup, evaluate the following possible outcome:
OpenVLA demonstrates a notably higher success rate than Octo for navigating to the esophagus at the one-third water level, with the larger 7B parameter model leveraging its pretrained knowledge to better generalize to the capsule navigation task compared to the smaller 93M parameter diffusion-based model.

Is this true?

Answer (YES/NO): NO